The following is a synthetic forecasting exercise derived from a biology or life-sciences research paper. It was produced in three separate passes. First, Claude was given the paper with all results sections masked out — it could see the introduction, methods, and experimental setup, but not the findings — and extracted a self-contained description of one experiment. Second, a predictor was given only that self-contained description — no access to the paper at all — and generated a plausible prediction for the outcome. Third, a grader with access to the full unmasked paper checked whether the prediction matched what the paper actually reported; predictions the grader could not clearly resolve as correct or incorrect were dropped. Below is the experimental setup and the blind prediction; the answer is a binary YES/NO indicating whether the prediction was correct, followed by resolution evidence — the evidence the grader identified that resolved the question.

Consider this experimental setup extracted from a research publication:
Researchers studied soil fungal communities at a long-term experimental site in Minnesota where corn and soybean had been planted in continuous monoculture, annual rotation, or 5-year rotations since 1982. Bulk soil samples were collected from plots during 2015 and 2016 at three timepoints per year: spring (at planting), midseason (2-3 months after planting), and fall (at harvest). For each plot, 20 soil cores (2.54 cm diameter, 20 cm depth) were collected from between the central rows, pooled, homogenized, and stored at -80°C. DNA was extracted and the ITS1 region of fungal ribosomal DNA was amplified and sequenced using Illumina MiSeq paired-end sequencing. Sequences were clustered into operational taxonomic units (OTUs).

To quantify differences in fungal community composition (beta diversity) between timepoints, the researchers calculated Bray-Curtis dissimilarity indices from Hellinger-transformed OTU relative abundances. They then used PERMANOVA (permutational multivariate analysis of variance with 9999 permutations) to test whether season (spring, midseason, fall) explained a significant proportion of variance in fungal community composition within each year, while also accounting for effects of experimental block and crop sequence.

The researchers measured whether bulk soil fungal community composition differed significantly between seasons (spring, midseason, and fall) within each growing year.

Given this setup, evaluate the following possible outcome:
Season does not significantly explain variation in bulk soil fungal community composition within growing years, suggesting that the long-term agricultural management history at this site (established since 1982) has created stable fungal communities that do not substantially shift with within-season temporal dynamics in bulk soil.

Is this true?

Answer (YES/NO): NO